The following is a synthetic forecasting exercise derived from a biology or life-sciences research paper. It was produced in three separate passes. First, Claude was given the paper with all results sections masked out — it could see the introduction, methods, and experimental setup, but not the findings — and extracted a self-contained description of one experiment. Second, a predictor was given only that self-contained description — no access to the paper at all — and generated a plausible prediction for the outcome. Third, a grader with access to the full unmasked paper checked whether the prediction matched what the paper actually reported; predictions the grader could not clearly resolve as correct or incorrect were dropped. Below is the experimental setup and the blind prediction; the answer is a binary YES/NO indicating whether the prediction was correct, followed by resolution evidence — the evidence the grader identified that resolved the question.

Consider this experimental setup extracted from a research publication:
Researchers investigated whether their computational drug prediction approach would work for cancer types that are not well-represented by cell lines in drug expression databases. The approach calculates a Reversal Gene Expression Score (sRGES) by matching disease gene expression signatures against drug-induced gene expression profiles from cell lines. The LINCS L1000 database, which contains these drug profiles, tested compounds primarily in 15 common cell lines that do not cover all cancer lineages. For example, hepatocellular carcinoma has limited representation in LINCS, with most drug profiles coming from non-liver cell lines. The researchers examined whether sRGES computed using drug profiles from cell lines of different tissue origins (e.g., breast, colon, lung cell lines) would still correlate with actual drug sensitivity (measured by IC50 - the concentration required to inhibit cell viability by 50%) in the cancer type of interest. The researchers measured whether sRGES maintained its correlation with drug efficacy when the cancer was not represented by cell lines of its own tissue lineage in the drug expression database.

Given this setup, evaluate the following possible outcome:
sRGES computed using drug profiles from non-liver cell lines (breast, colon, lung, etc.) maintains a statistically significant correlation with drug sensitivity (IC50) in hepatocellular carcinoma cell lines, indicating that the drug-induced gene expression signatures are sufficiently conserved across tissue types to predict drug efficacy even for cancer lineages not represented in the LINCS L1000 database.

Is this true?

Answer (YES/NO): YES